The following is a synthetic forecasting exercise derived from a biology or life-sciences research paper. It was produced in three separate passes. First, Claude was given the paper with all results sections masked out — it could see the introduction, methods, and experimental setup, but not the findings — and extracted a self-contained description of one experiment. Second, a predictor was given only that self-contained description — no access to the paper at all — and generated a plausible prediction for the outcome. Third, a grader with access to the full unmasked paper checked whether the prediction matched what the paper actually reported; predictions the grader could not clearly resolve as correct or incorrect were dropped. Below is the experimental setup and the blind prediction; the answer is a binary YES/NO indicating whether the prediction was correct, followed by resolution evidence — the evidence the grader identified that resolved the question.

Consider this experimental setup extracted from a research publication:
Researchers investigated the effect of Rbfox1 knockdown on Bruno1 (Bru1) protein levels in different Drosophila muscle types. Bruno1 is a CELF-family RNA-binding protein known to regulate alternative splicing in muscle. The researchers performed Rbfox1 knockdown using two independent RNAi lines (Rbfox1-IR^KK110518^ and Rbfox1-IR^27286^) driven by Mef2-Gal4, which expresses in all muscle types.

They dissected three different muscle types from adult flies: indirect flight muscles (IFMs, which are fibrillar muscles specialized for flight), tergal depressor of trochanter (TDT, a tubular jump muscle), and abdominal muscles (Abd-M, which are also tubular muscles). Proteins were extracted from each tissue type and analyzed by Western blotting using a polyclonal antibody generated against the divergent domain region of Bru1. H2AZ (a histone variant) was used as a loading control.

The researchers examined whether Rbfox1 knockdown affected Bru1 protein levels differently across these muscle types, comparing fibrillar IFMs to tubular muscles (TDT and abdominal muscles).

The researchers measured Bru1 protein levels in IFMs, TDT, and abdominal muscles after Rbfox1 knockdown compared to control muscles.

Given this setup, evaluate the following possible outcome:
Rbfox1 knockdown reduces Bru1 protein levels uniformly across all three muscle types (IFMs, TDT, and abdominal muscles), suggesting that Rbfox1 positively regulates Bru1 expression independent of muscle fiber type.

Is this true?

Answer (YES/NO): NO